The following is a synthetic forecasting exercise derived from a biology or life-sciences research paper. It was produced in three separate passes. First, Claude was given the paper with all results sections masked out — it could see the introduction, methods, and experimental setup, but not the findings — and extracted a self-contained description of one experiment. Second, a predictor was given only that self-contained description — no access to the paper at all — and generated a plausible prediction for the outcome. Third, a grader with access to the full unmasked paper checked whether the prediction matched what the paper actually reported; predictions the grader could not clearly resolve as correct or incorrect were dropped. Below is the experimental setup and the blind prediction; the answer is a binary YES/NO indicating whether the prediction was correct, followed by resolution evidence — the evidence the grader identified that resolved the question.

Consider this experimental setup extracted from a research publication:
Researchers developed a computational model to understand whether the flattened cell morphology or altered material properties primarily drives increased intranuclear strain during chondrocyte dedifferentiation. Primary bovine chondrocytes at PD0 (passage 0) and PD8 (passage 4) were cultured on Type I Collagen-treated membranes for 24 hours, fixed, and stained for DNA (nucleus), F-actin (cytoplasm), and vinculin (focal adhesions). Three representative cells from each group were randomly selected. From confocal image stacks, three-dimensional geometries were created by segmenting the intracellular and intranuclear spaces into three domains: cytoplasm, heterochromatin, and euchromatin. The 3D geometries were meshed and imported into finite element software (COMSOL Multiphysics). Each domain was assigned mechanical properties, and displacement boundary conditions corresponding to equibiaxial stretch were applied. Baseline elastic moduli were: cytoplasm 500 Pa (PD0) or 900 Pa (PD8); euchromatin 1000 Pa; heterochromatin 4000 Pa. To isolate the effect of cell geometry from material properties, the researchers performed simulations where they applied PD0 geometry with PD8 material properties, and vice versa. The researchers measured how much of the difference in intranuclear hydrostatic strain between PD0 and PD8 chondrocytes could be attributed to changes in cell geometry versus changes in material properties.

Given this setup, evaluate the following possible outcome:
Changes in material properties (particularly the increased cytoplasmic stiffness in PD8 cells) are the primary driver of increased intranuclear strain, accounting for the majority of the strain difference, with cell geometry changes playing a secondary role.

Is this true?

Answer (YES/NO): NO